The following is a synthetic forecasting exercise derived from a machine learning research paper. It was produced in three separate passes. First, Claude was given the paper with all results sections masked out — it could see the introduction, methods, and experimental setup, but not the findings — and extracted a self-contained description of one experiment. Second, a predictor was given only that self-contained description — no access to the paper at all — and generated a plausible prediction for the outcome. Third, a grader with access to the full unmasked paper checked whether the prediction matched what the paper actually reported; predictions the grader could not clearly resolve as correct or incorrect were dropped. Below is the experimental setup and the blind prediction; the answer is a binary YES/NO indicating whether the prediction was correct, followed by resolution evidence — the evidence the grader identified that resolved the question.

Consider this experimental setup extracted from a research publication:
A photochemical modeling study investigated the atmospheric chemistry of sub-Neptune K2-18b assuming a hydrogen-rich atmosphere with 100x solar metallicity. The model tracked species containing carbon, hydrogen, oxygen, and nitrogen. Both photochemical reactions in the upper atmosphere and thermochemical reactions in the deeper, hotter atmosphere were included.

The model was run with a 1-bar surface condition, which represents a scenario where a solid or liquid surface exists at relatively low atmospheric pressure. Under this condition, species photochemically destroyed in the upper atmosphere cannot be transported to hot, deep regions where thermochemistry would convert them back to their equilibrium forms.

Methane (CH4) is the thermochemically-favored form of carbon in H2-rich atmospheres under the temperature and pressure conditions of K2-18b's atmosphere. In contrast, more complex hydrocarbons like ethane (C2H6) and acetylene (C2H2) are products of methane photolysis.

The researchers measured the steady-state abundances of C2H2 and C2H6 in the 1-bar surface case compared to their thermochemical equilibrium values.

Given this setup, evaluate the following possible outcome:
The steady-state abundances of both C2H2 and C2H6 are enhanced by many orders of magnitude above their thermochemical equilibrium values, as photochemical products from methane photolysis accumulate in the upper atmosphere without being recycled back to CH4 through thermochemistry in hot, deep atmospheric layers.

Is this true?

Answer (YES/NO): NO